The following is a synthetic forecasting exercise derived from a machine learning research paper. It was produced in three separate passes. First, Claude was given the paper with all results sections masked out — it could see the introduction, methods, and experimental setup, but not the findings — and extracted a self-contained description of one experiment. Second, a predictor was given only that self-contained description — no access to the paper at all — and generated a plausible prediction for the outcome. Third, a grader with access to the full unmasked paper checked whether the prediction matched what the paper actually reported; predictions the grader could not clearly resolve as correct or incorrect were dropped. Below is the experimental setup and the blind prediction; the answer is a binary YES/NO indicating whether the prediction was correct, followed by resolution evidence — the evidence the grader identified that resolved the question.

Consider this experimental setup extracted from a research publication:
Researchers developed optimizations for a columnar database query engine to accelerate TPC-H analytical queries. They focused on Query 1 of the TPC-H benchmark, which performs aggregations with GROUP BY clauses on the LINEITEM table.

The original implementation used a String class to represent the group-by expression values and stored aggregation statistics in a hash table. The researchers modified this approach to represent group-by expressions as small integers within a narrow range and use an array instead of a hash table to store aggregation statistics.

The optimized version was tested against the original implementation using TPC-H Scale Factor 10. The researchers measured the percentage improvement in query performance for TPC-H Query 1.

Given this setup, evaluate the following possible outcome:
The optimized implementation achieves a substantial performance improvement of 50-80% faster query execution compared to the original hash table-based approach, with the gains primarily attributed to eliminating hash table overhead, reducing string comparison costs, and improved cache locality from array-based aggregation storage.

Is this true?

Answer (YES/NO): NO